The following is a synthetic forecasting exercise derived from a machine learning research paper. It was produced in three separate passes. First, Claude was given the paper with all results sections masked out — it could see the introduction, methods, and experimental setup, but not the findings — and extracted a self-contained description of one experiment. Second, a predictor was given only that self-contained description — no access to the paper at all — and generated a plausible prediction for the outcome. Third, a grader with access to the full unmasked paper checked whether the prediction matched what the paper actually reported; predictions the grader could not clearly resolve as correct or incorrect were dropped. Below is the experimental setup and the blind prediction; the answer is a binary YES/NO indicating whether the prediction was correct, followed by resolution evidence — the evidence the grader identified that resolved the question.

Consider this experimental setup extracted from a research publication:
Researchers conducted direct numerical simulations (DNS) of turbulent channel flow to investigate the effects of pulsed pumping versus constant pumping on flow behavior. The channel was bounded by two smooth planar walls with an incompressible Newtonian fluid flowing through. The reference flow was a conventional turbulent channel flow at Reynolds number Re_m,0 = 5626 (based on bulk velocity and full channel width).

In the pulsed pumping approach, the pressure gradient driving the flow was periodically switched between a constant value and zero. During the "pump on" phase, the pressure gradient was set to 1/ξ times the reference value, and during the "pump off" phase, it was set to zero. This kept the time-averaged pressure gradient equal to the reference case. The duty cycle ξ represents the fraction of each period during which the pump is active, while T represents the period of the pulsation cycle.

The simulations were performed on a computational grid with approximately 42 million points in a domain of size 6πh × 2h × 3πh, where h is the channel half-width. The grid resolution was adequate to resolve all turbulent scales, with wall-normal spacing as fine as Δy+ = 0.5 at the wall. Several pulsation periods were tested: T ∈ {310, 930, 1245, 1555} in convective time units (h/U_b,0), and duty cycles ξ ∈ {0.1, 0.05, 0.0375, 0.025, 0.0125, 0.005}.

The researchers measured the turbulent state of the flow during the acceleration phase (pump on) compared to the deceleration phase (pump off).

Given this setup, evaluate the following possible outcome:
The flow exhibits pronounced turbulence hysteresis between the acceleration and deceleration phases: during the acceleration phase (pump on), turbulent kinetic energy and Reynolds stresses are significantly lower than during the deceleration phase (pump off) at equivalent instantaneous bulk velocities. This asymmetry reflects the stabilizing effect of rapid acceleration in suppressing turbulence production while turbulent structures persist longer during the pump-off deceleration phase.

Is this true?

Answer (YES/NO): NO